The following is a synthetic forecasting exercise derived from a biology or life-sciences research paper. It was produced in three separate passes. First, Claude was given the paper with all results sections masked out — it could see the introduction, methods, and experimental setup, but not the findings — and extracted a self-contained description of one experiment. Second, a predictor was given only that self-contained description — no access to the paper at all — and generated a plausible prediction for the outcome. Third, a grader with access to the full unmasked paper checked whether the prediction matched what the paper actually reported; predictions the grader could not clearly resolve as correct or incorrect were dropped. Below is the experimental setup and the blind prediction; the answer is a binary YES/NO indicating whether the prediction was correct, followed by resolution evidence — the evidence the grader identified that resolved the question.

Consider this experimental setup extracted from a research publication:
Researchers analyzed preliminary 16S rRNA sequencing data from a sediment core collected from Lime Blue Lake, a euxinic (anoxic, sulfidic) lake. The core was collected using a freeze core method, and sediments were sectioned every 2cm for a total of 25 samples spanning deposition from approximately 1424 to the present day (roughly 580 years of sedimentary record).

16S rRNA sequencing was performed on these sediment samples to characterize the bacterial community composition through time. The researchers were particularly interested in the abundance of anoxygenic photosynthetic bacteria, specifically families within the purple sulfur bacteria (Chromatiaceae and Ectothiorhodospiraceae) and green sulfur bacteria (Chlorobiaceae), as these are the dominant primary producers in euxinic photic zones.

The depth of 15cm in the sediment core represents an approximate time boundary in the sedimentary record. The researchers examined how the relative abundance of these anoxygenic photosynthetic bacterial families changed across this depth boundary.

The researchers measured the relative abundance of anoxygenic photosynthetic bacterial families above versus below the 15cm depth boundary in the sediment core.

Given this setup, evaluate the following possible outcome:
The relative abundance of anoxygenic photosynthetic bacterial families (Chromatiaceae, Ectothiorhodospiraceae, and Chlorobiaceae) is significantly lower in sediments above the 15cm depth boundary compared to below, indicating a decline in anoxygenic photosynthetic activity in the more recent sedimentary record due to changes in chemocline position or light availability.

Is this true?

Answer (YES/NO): NO